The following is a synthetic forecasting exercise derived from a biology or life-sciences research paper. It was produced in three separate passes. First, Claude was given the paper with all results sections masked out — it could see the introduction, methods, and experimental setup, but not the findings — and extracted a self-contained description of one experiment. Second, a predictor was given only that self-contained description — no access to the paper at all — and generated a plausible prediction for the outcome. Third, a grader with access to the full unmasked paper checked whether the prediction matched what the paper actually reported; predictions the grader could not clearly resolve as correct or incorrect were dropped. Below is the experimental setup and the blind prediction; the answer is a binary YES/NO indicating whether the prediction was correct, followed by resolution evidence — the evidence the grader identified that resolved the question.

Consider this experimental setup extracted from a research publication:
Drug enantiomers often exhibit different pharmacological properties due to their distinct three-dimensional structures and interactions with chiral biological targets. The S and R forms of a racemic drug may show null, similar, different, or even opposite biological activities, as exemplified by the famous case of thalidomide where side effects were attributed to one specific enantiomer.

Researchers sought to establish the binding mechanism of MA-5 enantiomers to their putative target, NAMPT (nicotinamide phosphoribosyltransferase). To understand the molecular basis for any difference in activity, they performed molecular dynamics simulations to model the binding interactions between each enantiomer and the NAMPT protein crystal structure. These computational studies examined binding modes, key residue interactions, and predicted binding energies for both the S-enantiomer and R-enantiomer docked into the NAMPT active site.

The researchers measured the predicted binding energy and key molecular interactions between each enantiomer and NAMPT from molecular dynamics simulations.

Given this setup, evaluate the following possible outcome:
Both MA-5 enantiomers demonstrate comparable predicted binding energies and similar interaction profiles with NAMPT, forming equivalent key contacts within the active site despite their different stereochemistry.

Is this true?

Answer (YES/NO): NO